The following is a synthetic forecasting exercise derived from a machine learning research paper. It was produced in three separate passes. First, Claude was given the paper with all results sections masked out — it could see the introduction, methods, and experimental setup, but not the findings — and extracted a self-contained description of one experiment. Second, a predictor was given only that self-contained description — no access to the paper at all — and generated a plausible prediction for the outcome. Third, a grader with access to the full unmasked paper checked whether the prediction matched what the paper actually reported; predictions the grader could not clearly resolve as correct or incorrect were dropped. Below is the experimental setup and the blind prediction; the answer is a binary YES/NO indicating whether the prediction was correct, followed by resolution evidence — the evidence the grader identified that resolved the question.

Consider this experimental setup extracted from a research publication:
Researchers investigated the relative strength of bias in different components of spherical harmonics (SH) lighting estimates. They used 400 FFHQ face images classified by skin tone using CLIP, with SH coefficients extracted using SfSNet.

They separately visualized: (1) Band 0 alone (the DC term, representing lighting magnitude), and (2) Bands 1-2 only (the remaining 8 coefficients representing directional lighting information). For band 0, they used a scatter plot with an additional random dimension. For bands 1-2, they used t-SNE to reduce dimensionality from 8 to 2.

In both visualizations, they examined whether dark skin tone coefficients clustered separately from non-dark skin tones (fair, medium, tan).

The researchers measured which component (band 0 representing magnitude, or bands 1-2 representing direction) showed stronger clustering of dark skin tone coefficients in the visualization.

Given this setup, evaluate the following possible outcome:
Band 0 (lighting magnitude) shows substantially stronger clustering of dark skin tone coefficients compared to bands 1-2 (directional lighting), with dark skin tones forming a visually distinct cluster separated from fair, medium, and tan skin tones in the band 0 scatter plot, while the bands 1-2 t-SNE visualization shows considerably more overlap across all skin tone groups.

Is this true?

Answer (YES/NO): NO